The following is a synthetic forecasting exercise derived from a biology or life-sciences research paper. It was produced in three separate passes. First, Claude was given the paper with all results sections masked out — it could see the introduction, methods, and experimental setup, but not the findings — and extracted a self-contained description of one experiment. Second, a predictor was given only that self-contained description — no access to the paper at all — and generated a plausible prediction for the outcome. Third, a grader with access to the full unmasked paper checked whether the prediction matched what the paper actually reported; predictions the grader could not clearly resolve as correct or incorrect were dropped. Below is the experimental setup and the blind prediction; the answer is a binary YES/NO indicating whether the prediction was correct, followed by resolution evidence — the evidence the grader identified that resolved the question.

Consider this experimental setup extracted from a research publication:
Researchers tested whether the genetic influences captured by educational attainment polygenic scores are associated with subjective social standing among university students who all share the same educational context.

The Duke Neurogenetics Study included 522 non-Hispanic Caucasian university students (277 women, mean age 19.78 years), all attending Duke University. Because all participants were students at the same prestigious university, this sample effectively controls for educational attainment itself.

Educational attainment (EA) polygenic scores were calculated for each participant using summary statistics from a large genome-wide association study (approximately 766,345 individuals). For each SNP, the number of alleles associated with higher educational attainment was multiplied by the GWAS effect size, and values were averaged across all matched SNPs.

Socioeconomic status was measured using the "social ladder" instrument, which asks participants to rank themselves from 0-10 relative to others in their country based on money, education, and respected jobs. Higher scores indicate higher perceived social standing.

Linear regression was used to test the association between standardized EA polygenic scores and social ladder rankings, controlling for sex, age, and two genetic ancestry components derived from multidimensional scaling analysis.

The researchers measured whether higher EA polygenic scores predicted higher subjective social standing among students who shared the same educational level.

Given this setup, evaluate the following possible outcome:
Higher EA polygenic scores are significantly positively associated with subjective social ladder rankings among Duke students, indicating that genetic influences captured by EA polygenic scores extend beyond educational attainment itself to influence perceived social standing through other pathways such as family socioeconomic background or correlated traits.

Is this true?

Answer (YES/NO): YES